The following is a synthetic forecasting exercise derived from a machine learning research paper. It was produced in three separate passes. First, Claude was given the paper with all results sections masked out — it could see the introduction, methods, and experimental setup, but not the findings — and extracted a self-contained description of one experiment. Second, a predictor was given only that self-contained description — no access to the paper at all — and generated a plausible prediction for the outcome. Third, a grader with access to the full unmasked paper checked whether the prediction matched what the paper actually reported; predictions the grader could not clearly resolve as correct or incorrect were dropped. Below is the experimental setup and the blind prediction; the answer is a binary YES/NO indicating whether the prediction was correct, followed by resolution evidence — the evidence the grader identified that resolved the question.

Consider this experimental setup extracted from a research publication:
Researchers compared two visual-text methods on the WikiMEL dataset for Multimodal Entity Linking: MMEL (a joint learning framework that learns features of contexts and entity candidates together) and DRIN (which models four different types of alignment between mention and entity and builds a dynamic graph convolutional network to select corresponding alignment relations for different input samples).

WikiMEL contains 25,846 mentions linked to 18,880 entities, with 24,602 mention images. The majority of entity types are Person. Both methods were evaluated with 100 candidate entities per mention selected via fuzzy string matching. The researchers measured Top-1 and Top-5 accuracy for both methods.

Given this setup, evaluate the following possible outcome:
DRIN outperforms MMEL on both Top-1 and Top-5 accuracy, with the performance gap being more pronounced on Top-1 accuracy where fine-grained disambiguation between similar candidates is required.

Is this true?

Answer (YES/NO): NO